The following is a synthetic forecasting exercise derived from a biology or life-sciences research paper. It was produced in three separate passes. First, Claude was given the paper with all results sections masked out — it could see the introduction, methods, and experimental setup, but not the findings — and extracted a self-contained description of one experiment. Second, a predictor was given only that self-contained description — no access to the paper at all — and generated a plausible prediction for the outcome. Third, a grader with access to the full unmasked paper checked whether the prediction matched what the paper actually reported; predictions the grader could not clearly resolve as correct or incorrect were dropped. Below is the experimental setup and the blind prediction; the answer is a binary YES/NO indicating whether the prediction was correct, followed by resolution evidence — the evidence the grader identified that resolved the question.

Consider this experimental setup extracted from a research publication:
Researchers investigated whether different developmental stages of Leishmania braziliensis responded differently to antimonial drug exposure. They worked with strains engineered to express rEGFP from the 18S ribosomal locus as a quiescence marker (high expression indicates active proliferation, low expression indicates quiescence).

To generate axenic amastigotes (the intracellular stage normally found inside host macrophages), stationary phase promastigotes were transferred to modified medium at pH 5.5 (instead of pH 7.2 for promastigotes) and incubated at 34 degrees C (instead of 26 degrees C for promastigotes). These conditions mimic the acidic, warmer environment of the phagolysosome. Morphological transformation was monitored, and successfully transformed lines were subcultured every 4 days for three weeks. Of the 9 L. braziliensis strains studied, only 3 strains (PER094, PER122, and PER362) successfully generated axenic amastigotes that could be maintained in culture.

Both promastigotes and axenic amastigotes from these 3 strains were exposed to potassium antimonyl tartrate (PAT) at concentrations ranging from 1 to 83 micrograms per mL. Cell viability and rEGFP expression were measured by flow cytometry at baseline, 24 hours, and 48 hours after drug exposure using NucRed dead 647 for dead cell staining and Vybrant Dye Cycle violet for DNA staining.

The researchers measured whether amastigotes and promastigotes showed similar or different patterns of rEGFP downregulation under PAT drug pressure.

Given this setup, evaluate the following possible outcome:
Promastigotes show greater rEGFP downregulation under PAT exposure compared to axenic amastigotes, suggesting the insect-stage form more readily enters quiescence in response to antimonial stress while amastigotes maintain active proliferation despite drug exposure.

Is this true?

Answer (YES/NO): NO